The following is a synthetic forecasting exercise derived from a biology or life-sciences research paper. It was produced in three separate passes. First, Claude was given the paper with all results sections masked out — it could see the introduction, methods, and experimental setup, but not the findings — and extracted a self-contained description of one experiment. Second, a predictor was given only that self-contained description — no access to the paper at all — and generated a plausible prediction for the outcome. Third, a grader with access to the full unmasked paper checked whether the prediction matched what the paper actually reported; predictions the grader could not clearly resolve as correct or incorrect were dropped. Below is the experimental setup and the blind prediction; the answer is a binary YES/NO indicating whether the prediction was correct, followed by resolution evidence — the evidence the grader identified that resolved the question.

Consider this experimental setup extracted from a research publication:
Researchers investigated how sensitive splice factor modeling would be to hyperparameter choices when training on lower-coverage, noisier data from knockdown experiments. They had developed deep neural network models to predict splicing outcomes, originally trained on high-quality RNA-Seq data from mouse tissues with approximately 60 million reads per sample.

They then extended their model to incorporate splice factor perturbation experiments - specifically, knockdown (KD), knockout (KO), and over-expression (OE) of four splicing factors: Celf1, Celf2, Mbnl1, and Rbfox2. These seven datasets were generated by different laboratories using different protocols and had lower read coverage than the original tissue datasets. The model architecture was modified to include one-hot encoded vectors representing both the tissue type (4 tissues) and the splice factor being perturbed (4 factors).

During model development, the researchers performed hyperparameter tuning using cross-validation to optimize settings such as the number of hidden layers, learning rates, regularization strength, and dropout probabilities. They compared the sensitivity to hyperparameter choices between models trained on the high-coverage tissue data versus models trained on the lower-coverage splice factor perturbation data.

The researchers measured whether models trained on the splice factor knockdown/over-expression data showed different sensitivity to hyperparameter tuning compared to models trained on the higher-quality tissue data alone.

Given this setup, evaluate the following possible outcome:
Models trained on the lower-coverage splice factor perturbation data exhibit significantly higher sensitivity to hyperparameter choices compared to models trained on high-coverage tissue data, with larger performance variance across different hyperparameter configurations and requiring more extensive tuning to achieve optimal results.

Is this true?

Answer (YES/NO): YES